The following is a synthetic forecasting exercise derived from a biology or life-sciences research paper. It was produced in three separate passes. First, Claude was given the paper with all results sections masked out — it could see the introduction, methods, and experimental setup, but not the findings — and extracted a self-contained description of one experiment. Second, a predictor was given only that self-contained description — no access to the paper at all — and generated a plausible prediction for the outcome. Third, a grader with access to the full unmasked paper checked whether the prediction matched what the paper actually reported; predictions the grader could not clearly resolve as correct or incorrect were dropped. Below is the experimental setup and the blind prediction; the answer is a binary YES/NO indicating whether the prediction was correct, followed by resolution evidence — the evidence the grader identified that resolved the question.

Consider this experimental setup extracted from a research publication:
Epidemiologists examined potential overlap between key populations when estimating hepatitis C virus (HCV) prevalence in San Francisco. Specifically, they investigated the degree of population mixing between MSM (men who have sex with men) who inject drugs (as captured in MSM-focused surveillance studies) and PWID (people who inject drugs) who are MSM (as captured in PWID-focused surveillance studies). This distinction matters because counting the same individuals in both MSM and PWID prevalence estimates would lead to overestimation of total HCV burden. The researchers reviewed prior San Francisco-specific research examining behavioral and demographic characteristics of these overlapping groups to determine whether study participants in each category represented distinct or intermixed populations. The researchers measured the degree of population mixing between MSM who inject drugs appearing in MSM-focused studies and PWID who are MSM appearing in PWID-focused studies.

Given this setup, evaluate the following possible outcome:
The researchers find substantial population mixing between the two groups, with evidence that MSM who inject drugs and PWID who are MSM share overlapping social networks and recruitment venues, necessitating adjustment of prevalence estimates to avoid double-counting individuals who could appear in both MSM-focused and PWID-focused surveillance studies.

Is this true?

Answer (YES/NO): NO